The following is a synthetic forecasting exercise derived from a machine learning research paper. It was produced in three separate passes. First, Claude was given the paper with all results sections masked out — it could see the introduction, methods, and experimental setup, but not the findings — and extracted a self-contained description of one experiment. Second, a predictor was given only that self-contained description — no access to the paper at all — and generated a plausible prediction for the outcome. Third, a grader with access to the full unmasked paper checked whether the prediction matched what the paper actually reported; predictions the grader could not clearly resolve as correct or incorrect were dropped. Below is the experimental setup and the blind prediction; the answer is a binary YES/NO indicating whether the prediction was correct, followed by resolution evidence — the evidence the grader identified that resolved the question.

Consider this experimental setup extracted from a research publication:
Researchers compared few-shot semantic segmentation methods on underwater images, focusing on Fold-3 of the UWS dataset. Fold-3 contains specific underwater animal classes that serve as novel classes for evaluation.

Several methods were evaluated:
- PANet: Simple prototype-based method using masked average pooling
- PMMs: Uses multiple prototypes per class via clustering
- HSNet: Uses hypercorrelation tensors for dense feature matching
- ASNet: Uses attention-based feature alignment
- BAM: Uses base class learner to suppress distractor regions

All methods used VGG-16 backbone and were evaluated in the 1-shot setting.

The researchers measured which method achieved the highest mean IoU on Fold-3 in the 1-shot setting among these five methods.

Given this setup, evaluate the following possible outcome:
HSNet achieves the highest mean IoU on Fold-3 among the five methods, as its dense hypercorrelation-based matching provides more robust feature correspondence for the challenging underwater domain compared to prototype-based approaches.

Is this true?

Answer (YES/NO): NO